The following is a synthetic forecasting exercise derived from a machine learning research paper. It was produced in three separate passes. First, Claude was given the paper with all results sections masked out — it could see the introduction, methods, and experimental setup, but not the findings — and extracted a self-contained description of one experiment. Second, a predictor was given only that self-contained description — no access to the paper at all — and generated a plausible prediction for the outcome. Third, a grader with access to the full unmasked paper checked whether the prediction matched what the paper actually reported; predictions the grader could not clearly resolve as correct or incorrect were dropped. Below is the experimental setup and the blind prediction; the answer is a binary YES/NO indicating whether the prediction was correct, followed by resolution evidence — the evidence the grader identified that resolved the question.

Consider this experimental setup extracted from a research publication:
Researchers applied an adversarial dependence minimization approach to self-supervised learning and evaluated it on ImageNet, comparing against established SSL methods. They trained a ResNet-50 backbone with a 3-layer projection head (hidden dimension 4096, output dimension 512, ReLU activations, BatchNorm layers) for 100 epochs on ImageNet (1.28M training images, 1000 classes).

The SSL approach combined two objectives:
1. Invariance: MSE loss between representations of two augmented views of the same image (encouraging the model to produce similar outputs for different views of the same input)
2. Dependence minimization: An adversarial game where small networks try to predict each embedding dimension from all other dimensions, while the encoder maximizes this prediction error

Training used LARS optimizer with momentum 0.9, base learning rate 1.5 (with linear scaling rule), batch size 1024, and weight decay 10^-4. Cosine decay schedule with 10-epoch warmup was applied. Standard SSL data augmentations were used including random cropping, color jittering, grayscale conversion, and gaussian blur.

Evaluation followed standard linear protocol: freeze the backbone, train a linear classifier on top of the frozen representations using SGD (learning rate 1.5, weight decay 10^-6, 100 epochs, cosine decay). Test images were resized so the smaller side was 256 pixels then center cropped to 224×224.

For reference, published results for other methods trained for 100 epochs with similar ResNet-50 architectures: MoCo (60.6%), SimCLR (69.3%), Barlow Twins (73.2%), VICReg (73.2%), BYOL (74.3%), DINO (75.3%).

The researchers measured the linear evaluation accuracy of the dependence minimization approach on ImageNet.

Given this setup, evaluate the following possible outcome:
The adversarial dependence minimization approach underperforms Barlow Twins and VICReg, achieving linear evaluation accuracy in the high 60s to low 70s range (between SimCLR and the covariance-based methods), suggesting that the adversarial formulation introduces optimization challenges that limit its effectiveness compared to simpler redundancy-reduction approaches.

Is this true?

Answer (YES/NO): NO